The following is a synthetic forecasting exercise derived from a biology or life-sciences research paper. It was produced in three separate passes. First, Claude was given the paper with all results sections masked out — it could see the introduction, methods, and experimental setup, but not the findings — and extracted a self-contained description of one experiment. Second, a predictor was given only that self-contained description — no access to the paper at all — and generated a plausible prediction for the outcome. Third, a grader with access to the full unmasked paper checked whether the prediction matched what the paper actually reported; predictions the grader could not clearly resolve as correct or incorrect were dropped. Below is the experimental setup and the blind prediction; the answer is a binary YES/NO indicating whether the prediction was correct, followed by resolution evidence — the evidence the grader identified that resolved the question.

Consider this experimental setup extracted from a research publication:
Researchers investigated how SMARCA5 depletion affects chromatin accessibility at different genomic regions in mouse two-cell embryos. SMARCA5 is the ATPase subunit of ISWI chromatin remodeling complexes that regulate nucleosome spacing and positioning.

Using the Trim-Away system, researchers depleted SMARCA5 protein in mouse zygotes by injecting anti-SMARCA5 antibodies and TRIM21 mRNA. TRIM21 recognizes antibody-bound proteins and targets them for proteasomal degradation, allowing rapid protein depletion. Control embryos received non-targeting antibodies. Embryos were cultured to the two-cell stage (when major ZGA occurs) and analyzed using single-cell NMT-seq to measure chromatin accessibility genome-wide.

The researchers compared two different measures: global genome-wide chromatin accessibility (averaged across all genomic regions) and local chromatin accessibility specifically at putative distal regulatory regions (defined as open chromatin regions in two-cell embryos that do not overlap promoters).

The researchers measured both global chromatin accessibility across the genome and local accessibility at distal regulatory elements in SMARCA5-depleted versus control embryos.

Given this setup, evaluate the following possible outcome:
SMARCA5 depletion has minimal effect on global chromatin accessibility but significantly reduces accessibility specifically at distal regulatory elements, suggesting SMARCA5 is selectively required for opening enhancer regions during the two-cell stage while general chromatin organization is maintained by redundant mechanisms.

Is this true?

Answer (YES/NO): NO